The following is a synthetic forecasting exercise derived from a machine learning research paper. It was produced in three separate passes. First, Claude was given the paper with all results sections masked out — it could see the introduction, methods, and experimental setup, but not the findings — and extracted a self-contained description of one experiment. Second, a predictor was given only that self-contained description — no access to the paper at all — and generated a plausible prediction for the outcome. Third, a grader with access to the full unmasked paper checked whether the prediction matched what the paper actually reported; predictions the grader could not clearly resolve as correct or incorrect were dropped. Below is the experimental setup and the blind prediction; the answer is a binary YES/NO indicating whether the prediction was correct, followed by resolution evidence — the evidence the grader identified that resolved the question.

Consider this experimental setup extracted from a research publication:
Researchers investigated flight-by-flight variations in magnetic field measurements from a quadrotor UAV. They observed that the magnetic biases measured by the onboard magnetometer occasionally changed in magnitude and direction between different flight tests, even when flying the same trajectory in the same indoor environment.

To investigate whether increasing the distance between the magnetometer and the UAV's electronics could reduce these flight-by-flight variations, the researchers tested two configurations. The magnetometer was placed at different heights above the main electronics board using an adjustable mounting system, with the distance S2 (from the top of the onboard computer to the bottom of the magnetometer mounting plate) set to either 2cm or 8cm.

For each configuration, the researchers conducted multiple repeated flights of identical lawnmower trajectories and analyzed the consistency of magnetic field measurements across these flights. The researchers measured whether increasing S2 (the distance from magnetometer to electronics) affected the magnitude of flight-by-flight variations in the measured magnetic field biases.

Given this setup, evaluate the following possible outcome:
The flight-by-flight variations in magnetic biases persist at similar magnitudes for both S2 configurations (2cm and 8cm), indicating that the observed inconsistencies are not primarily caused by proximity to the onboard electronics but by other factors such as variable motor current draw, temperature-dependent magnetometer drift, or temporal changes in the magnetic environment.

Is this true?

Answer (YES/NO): NO